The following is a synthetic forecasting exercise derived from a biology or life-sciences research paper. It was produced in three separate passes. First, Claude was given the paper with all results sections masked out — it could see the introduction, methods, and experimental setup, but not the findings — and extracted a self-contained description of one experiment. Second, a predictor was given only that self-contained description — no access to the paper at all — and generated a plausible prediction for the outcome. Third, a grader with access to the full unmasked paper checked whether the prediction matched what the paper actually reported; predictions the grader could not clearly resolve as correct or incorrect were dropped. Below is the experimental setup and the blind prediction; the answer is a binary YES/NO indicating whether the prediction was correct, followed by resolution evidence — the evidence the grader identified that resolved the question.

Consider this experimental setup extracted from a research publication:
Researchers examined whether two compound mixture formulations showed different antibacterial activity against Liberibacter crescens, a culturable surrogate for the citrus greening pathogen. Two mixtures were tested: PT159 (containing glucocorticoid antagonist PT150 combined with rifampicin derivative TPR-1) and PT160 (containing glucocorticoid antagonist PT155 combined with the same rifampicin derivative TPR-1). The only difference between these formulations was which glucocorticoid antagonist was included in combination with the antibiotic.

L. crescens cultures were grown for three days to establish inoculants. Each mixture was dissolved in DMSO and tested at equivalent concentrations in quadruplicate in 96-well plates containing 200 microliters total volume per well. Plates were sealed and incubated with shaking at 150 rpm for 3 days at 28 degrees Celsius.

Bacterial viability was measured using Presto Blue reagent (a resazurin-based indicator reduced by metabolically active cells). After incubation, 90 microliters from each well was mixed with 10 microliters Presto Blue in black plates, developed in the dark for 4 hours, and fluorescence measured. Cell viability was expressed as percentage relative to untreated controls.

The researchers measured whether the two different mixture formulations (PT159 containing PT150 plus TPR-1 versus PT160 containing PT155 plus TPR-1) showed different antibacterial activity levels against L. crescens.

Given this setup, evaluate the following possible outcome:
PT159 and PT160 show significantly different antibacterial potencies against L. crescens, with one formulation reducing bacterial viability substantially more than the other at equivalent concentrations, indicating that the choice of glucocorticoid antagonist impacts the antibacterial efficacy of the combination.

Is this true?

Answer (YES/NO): NO